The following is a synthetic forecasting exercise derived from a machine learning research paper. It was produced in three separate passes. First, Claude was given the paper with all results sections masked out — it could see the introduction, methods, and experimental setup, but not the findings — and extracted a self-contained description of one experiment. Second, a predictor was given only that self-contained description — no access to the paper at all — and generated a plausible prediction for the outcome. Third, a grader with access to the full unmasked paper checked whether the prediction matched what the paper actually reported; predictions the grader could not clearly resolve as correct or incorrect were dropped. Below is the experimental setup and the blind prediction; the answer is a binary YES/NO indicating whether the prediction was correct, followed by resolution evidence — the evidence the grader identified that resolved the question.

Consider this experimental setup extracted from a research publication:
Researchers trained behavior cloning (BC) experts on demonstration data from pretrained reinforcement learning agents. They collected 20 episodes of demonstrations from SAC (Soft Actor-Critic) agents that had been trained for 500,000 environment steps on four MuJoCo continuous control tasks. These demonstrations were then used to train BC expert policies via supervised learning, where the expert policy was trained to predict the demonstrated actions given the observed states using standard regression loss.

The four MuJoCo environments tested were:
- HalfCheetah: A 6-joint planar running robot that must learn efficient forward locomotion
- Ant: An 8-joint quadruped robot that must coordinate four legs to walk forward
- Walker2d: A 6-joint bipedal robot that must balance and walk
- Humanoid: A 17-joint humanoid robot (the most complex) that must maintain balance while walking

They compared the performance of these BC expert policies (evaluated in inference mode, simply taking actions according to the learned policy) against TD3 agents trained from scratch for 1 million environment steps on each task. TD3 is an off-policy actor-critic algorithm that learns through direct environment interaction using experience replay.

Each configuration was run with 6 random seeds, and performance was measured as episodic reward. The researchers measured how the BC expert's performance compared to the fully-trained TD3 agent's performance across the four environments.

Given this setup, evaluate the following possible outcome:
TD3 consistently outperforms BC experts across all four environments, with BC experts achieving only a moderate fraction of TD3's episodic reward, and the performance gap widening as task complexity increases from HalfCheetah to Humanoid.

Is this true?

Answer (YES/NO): NO